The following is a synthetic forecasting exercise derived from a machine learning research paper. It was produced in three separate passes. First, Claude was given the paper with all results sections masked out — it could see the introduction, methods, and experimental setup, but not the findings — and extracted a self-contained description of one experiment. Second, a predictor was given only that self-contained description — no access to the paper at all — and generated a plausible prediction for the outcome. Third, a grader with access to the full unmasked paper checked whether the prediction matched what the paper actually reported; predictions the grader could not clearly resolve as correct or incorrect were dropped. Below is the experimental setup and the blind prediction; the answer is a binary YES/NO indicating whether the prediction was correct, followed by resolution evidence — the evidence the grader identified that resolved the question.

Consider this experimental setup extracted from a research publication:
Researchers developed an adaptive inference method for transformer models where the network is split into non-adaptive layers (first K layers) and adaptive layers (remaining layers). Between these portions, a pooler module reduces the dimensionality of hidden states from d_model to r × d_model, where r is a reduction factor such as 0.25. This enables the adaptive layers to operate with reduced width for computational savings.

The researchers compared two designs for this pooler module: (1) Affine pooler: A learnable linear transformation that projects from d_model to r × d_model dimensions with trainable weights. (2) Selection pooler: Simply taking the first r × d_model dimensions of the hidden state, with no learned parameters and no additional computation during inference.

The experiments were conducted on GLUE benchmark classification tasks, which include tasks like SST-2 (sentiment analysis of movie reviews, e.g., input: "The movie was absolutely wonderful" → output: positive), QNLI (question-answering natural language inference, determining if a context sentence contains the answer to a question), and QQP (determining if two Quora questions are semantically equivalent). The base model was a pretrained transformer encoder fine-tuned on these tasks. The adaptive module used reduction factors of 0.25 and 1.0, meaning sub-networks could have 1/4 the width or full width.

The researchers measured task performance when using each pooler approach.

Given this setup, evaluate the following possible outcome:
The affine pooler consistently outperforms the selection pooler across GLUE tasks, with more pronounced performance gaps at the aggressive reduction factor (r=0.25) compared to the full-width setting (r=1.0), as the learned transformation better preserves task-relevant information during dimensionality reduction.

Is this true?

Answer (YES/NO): NO